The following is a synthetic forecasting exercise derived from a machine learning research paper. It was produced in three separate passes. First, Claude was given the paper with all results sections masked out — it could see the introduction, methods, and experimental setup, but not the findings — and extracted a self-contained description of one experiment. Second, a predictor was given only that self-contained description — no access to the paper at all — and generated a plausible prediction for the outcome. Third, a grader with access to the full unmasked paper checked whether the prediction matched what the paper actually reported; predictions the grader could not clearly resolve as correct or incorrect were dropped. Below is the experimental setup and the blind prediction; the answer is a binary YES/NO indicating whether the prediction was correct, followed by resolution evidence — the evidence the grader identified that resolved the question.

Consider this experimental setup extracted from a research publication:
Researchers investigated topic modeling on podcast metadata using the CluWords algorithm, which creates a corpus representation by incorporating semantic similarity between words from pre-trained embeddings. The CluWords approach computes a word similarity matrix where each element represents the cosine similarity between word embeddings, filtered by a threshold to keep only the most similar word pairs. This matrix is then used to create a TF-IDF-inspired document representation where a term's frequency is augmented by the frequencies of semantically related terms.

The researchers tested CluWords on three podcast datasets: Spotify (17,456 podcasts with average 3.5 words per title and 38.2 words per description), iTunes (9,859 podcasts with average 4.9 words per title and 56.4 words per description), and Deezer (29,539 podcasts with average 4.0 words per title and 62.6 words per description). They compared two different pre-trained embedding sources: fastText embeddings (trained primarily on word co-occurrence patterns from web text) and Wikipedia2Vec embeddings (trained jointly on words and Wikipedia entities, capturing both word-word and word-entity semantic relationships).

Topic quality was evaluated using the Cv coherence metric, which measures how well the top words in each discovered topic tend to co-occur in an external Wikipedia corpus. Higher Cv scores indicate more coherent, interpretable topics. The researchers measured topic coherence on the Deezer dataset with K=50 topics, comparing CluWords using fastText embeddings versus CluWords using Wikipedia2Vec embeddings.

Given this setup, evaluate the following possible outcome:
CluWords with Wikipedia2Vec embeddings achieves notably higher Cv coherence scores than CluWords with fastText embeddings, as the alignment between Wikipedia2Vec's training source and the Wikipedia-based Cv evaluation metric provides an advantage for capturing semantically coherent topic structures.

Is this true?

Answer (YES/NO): YES